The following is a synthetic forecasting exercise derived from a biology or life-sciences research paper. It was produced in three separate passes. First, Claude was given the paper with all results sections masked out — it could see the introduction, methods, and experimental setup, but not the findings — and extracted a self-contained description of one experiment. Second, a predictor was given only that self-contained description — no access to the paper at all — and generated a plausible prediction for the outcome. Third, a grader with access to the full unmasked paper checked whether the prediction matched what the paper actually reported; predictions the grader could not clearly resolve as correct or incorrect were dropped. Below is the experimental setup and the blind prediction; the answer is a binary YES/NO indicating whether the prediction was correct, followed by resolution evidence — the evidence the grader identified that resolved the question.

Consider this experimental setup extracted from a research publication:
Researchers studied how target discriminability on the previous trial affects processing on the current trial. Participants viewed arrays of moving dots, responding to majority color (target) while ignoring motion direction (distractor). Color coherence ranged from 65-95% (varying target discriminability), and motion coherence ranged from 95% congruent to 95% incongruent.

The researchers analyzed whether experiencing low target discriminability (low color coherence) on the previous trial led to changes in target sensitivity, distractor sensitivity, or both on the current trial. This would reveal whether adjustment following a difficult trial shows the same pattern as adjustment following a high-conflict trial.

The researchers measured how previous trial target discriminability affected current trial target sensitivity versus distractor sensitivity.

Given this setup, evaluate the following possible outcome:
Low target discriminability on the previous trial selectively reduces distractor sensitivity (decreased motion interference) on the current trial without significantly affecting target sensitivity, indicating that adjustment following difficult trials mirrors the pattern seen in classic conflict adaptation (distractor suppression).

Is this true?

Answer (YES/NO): NO